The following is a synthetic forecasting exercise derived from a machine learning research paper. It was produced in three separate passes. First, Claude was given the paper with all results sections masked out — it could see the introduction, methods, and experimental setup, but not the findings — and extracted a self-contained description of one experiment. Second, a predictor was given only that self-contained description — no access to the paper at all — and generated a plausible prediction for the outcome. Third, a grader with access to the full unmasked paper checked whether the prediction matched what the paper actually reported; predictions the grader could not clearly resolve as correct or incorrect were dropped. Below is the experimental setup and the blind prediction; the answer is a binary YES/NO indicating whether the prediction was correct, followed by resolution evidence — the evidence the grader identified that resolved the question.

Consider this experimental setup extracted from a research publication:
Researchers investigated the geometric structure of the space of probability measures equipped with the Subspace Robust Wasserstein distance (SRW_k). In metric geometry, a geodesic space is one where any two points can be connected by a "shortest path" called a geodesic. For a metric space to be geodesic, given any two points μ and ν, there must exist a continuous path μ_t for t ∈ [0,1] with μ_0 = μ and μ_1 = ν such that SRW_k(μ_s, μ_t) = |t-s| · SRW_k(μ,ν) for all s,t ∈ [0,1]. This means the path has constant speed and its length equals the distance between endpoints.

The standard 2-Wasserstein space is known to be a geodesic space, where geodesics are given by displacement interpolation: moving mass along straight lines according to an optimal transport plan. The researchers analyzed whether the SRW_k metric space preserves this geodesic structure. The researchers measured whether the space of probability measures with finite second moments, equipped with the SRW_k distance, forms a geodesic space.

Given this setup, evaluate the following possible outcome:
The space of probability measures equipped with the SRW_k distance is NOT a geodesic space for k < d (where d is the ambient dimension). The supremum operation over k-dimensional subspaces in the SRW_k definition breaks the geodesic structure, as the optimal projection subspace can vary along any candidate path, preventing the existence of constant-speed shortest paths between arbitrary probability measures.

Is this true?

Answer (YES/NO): NO